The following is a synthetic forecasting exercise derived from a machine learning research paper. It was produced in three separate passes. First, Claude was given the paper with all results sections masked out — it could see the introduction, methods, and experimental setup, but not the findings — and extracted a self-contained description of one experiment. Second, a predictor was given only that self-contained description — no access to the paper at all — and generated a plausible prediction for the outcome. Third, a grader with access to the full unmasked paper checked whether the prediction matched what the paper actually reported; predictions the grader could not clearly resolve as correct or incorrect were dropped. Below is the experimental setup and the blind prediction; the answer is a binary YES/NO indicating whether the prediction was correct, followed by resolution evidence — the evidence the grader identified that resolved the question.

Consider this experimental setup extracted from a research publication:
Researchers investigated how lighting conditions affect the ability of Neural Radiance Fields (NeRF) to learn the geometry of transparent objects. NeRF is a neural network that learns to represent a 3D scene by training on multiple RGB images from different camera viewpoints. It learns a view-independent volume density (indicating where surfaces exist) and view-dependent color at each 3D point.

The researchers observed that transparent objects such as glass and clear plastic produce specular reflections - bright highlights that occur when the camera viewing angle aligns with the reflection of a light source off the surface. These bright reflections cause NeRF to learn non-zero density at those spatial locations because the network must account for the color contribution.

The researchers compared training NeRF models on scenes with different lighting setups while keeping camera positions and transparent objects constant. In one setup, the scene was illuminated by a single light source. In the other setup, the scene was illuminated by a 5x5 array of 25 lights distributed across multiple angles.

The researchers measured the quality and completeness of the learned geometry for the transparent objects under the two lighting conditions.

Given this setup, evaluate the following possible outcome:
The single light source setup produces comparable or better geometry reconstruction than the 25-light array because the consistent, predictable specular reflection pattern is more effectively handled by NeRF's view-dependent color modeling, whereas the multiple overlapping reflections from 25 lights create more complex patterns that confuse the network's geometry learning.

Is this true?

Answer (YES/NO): NO